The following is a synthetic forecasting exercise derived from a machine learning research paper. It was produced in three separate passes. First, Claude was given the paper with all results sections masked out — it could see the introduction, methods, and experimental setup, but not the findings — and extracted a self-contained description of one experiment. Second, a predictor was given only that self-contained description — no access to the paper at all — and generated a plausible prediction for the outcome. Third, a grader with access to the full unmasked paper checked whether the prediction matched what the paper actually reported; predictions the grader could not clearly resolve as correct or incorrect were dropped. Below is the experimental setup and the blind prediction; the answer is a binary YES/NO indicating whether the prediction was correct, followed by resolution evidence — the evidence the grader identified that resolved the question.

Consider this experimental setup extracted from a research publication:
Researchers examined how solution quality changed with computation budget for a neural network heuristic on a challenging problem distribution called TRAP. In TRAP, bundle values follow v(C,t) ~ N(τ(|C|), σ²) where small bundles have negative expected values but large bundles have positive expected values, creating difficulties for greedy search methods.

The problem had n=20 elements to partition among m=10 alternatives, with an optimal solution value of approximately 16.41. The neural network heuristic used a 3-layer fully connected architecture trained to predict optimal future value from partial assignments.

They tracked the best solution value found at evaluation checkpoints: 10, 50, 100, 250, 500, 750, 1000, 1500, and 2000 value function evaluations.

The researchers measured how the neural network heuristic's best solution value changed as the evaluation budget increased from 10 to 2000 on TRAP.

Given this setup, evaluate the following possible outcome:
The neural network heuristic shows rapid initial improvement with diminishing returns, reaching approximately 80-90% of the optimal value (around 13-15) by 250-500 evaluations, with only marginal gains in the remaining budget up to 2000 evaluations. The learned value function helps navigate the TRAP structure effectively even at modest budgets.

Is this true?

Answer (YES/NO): NO